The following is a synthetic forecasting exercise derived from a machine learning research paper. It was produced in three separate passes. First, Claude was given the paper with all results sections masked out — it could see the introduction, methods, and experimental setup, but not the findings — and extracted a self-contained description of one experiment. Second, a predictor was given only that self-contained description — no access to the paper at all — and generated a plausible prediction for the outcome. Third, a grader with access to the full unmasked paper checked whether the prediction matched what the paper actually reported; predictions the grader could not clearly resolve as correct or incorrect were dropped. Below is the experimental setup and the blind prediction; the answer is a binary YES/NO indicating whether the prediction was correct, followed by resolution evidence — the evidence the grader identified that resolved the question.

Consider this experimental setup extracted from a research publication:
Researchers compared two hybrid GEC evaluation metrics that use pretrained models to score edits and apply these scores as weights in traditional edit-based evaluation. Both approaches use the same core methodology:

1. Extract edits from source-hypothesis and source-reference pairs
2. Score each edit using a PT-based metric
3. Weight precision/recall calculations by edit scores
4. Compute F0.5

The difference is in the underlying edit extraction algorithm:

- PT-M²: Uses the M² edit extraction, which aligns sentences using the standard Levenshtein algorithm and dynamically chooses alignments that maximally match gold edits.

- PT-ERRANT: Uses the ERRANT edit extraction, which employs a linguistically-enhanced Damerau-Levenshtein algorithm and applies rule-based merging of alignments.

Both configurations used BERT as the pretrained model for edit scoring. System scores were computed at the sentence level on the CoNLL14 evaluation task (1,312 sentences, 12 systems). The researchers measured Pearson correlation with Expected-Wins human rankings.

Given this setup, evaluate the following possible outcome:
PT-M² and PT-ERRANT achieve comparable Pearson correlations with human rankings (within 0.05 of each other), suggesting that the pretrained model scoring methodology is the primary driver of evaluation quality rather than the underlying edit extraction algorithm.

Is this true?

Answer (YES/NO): NO